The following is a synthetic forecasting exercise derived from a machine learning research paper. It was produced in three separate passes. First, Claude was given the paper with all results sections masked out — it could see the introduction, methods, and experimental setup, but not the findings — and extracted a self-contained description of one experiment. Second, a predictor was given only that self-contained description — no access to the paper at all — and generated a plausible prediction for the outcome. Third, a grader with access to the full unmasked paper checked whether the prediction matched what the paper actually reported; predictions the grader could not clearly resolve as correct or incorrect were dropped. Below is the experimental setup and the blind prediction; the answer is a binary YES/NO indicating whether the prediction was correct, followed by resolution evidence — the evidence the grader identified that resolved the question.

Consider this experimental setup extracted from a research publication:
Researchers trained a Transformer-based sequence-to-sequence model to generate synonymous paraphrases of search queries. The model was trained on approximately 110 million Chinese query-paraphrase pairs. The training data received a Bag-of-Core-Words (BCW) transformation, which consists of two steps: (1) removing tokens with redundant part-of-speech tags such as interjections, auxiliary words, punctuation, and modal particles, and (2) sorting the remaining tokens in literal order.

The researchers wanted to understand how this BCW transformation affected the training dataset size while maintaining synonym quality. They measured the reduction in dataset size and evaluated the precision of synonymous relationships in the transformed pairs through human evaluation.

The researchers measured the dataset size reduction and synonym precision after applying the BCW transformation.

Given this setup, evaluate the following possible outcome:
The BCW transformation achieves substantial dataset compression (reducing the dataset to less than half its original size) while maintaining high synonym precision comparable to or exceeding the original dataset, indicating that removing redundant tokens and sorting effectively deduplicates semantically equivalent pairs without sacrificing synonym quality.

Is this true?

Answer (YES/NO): NO